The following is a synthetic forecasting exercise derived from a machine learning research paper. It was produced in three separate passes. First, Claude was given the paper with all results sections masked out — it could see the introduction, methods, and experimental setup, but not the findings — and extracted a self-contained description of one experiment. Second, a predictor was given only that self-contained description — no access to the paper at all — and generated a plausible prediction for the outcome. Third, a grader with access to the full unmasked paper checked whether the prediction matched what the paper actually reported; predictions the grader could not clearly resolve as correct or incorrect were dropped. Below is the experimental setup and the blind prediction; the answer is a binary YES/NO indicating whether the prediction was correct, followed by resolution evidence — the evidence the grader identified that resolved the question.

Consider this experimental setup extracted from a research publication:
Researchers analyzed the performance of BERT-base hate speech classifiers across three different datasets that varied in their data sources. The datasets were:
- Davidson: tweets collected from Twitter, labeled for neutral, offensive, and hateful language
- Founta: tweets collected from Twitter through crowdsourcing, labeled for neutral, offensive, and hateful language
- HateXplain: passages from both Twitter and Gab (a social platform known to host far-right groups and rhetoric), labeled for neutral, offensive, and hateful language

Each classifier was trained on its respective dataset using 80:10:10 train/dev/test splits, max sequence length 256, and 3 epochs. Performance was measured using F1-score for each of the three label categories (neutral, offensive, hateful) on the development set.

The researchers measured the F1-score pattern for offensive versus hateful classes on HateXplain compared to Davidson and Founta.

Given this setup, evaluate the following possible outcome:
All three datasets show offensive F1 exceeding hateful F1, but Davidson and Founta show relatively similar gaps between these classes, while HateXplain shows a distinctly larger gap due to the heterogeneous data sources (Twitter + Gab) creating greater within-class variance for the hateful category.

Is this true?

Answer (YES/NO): NO